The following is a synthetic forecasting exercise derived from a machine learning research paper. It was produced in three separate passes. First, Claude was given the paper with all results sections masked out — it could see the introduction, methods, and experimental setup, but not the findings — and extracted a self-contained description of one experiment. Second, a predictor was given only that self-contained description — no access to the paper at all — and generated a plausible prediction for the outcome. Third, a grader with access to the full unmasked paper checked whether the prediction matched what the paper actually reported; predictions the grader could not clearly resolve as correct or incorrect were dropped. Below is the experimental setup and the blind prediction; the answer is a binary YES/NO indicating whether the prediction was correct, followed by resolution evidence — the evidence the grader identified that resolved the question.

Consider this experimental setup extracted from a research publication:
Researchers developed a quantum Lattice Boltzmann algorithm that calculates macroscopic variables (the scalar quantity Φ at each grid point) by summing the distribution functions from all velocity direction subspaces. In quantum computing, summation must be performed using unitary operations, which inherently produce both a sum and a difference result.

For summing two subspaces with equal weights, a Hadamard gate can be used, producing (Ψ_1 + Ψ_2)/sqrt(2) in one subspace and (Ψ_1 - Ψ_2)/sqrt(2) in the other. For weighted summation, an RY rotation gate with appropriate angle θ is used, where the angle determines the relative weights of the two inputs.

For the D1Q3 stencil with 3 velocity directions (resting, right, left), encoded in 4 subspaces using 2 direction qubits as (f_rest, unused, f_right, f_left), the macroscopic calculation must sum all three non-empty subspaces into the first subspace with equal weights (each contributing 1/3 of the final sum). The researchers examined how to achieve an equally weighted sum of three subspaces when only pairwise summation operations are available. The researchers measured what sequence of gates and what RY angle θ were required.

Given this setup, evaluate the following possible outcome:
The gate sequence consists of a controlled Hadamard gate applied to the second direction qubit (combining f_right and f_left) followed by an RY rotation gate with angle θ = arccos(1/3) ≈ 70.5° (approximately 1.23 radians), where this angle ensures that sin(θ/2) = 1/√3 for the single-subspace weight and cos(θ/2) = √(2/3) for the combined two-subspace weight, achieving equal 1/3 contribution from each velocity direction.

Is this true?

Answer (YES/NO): NO